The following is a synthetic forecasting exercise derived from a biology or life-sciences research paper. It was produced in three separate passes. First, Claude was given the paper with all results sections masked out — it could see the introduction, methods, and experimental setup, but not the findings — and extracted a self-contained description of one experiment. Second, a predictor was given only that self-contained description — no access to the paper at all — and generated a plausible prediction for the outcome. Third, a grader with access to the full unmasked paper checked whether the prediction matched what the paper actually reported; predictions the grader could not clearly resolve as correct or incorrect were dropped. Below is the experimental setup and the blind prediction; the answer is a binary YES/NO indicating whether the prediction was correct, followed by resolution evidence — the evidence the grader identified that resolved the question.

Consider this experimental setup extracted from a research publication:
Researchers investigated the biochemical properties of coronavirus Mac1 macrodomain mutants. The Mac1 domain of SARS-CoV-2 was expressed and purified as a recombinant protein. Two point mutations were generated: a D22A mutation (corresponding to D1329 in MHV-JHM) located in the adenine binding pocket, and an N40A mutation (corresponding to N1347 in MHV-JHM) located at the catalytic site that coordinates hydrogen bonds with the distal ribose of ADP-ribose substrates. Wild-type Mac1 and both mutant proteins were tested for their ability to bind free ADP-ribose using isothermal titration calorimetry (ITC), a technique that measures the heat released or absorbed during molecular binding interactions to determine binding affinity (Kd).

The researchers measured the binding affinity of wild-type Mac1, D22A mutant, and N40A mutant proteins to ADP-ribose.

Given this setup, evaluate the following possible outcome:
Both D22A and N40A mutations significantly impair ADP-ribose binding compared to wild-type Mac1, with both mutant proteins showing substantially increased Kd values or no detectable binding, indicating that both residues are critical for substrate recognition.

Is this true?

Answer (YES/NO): NO